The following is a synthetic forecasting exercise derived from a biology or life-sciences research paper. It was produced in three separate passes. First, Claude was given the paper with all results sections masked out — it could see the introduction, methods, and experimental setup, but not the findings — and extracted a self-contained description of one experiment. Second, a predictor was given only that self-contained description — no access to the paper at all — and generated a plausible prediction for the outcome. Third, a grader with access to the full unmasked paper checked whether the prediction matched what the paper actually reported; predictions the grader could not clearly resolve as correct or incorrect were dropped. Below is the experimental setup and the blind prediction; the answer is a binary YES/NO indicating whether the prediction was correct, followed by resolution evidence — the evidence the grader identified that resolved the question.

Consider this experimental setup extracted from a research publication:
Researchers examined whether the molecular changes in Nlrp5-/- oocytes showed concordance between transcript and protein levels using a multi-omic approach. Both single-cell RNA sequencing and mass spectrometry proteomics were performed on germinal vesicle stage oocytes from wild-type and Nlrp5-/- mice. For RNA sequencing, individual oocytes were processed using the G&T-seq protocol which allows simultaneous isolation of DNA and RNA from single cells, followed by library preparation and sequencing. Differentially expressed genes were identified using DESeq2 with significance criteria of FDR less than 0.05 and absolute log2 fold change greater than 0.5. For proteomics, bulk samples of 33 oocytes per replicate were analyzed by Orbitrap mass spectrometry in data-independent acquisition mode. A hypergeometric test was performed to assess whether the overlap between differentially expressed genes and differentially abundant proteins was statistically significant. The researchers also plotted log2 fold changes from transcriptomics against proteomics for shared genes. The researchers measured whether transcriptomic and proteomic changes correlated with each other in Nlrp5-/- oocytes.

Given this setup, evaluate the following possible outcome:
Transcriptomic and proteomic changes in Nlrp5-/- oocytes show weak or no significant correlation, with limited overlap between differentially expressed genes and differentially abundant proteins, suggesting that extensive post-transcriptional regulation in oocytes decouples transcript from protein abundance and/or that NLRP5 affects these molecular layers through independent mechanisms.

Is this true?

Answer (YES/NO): YES